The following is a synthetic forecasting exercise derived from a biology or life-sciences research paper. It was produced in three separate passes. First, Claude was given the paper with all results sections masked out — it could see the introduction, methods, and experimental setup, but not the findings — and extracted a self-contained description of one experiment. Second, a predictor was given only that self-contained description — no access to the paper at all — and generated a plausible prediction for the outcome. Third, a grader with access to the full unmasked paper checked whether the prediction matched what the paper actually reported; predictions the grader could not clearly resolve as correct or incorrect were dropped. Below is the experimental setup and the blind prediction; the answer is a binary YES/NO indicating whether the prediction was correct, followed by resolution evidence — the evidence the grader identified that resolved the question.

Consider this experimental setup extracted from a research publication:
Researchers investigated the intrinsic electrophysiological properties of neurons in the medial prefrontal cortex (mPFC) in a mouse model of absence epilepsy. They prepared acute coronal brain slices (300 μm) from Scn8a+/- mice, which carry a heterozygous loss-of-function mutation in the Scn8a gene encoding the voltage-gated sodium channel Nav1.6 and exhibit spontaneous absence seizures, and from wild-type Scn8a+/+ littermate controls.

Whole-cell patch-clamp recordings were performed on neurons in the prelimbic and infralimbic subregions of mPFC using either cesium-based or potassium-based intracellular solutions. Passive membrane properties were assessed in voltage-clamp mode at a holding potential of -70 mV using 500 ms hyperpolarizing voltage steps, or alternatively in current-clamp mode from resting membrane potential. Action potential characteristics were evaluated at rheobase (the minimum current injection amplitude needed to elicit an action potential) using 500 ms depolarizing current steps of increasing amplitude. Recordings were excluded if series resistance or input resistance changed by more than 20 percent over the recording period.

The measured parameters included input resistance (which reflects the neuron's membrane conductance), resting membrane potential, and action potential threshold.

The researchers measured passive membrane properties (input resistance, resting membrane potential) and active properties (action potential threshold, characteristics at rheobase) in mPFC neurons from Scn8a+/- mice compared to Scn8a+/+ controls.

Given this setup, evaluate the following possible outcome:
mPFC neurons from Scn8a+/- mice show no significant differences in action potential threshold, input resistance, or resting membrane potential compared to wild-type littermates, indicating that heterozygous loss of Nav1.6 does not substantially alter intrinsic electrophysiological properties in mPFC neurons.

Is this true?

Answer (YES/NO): NO